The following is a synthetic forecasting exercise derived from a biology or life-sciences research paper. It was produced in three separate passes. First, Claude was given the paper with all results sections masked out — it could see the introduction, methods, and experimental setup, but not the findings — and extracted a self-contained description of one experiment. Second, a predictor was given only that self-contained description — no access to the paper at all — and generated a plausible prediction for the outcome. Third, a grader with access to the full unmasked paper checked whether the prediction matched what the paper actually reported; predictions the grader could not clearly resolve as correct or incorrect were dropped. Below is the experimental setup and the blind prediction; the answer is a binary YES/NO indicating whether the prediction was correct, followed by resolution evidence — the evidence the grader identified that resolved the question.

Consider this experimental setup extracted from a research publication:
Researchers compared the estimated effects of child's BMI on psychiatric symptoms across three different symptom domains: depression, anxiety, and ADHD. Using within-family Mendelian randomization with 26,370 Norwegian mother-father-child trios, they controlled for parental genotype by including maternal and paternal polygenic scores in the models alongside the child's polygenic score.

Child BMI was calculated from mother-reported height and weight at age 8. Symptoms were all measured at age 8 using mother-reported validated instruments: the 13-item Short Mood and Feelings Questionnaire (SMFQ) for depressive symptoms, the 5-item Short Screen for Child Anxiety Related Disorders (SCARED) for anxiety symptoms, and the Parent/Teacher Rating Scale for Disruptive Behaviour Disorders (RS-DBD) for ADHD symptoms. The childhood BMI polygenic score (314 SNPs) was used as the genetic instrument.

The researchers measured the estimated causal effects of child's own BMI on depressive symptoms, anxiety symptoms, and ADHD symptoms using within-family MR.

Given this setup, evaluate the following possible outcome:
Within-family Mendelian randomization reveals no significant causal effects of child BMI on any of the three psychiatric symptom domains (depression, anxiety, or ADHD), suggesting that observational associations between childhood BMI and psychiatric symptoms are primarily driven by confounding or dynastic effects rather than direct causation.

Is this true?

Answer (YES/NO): YES